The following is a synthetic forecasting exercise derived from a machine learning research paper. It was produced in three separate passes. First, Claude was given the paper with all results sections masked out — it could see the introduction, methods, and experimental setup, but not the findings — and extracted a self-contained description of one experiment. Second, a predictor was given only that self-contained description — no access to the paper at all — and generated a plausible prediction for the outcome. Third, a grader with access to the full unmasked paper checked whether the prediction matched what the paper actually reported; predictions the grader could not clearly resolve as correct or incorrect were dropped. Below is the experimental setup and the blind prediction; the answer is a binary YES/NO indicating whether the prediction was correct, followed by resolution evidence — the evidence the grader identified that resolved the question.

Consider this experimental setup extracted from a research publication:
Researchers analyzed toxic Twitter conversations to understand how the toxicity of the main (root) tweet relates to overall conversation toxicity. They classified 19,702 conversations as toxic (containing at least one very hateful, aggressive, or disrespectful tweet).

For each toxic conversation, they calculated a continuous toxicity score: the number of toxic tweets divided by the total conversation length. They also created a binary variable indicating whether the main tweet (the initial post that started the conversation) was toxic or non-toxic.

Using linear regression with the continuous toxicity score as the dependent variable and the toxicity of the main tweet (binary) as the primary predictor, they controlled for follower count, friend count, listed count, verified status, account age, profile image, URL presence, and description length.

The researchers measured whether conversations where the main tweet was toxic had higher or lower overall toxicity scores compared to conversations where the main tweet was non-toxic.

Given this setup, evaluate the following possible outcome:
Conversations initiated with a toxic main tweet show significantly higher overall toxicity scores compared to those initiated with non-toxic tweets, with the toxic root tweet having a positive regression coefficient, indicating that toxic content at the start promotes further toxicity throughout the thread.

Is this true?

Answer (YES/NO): YES